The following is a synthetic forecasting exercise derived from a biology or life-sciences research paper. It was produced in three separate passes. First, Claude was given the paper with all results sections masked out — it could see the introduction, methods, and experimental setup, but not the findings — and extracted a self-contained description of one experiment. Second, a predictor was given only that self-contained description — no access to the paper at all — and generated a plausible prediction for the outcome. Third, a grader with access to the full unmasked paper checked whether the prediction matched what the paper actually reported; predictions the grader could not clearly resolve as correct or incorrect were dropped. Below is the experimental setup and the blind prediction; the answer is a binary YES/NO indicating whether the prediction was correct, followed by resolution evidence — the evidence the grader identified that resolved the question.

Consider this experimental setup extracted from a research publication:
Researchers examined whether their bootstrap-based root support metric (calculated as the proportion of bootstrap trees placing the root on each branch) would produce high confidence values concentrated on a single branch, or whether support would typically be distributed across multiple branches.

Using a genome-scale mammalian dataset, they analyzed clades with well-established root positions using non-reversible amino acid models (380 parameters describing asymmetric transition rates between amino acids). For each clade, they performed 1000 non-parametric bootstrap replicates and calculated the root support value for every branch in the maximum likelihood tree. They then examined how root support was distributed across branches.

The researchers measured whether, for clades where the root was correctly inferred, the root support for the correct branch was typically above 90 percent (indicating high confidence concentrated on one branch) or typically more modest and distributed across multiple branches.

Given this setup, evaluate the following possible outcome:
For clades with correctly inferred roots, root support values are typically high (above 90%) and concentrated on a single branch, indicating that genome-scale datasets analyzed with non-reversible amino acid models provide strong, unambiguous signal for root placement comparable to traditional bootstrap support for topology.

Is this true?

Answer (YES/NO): YES